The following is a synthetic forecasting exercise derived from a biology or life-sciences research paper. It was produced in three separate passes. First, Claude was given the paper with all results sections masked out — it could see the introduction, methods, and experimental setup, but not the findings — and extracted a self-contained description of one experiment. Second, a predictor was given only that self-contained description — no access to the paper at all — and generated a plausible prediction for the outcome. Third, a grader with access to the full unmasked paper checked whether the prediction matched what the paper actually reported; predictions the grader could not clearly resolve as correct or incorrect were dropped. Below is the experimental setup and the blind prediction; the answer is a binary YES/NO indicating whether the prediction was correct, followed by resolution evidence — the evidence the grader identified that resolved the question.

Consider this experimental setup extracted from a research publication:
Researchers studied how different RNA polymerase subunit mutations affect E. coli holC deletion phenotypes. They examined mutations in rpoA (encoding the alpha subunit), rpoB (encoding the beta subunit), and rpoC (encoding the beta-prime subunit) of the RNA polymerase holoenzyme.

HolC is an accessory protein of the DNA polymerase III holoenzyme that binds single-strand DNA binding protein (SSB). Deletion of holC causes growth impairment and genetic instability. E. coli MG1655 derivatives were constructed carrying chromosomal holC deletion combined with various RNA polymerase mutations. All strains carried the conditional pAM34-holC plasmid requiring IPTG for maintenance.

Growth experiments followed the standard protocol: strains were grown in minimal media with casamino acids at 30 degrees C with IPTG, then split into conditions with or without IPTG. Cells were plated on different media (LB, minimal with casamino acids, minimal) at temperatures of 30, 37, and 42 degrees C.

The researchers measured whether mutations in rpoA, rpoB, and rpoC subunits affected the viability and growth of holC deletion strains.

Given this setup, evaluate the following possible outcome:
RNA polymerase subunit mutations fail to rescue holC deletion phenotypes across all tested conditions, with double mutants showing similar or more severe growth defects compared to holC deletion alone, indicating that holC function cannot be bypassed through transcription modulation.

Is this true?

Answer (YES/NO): NO